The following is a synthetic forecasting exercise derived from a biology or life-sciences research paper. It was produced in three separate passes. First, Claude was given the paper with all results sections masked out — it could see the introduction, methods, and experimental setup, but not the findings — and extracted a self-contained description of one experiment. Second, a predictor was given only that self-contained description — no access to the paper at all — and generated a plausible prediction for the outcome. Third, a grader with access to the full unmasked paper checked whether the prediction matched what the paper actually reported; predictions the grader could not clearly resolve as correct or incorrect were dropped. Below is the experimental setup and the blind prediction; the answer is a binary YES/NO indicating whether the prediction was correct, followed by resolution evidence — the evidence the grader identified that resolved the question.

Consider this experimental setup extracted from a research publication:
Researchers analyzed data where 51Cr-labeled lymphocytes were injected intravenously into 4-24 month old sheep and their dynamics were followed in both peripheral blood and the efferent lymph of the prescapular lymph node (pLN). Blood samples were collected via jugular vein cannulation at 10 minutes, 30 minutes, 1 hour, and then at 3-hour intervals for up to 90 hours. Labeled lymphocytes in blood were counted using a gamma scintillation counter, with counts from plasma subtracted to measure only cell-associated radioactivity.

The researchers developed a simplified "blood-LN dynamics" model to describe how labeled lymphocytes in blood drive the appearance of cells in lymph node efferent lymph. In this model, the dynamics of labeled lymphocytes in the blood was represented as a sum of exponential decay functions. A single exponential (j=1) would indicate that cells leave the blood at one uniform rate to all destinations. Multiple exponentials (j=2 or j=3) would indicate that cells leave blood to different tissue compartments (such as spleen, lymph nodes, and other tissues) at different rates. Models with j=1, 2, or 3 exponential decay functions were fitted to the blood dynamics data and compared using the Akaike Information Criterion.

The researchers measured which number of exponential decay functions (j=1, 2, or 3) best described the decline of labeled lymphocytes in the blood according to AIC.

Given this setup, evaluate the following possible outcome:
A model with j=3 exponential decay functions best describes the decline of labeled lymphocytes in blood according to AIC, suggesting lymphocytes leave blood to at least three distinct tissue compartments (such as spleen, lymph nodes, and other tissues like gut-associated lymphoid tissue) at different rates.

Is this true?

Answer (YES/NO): NO